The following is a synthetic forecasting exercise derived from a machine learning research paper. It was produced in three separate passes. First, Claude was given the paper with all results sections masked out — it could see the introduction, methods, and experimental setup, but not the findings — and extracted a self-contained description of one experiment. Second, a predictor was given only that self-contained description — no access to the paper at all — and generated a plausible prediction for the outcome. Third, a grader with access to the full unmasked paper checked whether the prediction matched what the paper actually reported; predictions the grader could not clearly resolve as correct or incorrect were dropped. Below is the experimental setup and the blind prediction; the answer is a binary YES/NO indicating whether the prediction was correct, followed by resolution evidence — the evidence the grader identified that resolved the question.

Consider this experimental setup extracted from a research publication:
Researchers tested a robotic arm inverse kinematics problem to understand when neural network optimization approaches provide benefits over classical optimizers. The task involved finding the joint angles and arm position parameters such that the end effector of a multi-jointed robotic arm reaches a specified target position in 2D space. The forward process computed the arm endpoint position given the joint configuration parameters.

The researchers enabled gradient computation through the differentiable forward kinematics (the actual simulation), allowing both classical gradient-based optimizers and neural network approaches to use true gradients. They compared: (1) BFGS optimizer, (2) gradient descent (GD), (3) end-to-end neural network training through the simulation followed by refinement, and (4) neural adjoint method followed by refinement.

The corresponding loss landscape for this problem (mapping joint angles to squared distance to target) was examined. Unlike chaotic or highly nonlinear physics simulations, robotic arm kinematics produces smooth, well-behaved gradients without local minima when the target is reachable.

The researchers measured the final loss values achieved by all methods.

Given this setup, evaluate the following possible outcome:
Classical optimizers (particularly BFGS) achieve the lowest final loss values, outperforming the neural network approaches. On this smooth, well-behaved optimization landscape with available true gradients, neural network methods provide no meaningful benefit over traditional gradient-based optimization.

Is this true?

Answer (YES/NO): NO